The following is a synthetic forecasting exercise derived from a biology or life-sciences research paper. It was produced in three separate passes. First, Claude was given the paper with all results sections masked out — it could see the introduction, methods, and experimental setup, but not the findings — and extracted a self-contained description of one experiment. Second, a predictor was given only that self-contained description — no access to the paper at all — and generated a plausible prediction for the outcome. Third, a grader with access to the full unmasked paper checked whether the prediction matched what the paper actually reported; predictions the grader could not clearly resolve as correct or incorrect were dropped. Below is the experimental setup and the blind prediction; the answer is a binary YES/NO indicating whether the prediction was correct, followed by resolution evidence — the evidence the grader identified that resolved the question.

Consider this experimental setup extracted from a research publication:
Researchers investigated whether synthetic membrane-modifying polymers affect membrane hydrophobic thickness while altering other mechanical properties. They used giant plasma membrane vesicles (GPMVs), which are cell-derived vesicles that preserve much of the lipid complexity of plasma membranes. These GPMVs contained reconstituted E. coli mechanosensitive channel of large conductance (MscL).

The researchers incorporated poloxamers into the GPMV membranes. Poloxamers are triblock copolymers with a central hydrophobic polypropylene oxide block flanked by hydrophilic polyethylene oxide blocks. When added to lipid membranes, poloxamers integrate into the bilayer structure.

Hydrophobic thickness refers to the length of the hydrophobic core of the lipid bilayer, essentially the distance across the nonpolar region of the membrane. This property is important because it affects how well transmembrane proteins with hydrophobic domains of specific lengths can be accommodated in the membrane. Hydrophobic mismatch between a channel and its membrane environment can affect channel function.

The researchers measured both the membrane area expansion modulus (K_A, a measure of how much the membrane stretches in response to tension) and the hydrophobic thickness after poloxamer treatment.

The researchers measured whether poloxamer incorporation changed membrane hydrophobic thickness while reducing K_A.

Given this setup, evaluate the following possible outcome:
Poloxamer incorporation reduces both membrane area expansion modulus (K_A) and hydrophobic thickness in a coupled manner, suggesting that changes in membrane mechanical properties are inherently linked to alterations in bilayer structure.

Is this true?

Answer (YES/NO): NO